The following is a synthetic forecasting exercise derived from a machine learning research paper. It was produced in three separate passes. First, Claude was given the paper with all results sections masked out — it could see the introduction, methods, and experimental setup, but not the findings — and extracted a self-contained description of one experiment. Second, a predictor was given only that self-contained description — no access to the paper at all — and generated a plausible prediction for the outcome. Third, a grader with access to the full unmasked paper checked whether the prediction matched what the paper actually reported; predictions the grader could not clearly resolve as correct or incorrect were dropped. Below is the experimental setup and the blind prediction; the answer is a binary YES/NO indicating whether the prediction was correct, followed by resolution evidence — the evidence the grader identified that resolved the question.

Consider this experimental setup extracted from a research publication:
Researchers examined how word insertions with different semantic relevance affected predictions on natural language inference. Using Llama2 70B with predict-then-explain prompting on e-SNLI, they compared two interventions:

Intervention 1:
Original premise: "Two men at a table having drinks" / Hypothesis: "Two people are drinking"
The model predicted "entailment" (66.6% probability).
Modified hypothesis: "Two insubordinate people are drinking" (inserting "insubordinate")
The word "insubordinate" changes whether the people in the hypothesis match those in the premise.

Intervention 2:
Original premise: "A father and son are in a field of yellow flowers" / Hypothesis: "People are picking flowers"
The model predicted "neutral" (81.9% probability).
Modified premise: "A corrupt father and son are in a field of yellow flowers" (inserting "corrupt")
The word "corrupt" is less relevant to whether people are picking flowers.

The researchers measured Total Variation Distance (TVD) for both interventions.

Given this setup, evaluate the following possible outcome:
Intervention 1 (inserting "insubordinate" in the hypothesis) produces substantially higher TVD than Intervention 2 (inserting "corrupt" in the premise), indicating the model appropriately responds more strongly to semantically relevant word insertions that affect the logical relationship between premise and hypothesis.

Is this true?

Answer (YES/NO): YES